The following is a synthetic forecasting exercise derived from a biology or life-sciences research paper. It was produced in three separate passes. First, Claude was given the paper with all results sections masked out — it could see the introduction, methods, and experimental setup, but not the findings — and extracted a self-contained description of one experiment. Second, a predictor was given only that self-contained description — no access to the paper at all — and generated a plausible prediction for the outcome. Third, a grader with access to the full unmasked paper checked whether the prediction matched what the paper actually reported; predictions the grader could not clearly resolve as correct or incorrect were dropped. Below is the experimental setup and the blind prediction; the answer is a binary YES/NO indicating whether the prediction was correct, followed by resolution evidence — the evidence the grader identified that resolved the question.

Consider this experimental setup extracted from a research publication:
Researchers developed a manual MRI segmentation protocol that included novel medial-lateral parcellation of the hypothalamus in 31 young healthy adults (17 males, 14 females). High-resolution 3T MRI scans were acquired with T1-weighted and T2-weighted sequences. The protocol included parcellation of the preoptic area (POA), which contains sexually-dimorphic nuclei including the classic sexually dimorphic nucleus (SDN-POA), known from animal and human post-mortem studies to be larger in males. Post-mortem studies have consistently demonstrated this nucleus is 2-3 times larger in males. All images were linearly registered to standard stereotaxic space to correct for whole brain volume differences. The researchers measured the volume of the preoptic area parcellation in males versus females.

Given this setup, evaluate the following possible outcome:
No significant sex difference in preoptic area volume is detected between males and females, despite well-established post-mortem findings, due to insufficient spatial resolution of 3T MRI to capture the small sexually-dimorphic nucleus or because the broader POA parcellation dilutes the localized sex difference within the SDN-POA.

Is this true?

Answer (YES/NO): YES